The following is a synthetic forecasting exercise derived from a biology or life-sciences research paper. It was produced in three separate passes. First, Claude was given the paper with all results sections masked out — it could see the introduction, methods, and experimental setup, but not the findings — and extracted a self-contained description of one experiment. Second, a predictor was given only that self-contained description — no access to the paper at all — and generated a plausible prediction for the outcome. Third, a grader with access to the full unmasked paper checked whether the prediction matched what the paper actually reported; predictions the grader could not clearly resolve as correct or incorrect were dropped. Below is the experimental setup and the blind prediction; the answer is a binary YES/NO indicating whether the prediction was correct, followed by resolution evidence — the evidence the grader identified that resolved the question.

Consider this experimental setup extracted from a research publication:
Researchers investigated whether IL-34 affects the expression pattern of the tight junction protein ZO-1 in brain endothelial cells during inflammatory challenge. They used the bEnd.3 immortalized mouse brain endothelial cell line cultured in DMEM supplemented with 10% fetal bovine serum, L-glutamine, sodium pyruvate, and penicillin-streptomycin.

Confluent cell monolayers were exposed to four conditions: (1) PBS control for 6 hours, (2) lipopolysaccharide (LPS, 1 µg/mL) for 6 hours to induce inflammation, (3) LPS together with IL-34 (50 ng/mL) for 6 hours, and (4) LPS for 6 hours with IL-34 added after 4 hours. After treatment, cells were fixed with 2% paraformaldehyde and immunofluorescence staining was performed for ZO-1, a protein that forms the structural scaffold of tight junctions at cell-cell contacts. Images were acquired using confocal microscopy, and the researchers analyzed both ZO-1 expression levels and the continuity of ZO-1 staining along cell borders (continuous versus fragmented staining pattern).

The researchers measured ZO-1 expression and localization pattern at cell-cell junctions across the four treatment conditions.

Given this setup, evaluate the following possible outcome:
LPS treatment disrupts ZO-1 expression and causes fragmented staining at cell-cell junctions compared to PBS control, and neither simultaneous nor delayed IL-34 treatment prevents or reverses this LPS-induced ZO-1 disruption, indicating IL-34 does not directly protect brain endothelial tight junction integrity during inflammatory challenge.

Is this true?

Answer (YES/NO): NO